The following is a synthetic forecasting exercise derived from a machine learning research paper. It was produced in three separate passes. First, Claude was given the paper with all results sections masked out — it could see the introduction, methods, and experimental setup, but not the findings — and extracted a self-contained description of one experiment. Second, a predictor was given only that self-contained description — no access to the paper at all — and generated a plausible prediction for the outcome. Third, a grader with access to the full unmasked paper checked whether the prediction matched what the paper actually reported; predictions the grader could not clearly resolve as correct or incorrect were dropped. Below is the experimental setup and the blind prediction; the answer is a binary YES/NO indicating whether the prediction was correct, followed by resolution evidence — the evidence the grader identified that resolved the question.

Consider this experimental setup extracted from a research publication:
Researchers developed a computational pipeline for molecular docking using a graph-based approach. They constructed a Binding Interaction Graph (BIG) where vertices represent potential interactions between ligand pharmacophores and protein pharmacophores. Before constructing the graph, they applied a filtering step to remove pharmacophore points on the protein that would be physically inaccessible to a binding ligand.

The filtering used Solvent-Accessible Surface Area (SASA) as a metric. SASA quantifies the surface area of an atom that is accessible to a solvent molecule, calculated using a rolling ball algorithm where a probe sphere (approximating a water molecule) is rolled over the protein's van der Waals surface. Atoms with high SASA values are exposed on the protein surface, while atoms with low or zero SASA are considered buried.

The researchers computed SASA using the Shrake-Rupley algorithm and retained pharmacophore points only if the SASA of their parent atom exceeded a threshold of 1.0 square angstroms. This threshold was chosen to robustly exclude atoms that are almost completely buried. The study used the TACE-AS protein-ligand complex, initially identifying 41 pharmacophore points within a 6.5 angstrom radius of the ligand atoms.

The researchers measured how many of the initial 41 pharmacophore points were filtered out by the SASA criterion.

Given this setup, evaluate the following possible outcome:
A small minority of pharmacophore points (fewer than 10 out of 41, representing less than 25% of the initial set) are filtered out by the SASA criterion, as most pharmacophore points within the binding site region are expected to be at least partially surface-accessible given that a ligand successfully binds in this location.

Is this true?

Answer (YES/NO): YES